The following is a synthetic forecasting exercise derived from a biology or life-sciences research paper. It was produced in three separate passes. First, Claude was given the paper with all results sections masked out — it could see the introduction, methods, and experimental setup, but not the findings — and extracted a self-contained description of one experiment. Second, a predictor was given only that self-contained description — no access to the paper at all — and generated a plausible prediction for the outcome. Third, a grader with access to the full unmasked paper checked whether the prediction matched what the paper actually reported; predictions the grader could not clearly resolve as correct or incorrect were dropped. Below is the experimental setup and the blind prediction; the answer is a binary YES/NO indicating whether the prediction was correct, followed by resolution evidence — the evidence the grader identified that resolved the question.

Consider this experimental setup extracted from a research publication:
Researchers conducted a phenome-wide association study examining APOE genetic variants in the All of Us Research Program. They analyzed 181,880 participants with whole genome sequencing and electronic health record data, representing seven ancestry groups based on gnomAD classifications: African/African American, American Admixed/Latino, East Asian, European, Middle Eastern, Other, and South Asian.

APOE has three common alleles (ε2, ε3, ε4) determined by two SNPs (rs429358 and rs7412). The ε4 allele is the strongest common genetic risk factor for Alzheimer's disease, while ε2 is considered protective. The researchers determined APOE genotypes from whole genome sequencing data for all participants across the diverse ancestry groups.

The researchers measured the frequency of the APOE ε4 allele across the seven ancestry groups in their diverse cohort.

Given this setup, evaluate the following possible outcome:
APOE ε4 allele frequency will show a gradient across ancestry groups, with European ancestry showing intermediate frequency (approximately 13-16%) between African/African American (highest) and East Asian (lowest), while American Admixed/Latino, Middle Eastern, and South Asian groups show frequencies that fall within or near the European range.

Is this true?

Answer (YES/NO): NO